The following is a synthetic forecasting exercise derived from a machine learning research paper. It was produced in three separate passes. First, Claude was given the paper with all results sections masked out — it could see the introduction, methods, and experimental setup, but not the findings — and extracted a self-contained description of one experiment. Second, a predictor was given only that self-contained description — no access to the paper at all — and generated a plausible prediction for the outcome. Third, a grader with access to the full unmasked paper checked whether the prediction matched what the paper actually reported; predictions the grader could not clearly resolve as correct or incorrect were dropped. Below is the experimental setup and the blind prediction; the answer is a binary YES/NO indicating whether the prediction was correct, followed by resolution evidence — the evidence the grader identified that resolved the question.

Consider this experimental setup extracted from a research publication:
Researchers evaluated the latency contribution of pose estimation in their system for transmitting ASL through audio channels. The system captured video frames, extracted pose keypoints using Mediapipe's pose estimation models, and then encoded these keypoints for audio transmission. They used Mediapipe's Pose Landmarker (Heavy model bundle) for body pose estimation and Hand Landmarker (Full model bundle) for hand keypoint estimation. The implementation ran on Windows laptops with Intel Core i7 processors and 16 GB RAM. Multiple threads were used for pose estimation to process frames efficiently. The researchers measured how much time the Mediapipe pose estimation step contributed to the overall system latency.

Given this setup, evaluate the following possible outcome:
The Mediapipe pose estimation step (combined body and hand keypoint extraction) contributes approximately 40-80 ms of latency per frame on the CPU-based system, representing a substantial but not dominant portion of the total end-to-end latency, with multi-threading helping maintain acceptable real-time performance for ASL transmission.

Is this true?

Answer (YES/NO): NO